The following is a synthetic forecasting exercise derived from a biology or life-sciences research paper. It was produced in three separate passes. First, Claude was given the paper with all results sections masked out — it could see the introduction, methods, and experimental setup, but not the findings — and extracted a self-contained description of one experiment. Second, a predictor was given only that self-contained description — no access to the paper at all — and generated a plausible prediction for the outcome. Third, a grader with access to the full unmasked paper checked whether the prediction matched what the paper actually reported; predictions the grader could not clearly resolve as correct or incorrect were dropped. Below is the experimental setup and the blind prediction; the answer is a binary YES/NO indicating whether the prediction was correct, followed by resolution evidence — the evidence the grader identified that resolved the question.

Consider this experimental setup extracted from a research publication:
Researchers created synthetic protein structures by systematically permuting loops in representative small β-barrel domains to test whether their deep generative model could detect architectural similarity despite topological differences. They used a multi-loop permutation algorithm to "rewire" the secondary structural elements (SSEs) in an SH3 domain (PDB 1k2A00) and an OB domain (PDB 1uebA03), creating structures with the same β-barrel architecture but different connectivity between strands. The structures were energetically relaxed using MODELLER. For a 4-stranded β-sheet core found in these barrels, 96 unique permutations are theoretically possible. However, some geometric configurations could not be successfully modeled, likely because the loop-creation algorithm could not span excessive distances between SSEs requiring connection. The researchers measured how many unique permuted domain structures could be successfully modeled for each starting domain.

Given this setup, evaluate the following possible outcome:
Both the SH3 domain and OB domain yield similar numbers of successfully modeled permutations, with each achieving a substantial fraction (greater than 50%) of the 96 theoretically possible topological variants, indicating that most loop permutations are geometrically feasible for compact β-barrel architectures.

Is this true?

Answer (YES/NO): NO